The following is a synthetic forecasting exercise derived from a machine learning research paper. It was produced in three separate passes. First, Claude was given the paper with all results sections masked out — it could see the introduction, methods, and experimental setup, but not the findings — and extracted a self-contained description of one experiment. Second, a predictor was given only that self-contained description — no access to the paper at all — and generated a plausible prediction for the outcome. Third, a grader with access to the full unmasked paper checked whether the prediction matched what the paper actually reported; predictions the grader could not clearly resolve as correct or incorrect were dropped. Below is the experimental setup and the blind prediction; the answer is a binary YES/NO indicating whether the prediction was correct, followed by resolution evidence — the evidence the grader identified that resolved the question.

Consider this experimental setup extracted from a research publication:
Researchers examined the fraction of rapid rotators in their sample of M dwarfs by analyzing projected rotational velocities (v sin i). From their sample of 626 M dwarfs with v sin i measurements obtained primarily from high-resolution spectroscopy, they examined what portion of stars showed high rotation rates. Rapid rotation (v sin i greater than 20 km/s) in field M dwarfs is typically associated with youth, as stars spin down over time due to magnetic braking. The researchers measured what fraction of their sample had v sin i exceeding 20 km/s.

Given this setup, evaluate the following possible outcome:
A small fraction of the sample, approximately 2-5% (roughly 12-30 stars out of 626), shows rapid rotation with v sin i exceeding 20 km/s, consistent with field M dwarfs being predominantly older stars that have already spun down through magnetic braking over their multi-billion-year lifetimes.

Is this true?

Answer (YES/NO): NO